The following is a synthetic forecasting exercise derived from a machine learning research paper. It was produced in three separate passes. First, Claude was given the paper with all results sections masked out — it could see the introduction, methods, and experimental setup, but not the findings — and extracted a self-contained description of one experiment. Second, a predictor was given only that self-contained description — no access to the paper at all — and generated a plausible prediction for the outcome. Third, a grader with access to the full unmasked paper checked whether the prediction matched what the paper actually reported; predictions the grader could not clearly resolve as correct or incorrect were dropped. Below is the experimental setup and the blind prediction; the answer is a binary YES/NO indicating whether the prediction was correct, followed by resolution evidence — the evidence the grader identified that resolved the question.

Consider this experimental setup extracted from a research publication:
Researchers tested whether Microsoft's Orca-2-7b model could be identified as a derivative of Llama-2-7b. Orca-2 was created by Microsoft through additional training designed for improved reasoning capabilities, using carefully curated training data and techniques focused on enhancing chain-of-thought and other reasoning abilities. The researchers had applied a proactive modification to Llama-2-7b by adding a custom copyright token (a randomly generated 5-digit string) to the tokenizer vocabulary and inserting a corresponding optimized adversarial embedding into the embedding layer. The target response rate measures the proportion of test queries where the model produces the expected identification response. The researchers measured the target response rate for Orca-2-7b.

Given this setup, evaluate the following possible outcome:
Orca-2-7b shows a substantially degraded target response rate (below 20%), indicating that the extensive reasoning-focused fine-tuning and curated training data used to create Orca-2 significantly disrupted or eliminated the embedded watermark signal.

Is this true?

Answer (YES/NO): NO